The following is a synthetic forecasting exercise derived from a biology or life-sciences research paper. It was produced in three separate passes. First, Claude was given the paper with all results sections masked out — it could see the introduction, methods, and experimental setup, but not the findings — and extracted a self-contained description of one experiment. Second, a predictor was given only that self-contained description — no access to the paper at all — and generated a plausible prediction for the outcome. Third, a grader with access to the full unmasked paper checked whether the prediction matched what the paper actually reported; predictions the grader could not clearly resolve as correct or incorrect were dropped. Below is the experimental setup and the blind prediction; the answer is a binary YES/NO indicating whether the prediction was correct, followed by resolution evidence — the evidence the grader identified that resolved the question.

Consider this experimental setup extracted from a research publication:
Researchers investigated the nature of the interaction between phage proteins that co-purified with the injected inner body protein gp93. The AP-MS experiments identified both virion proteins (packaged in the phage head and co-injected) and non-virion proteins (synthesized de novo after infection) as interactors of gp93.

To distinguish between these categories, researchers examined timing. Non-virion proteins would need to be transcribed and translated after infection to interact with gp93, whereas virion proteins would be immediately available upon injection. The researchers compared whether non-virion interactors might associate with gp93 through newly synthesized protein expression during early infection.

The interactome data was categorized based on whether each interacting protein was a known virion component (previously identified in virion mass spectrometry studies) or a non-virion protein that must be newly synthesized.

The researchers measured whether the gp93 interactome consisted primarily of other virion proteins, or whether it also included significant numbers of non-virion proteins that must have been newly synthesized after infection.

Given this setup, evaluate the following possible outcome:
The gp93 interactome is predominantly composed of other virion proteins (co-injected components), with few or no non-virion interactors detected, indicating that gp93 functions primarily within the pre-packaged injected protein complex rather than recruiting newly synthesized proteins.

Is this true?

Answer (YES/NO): NO